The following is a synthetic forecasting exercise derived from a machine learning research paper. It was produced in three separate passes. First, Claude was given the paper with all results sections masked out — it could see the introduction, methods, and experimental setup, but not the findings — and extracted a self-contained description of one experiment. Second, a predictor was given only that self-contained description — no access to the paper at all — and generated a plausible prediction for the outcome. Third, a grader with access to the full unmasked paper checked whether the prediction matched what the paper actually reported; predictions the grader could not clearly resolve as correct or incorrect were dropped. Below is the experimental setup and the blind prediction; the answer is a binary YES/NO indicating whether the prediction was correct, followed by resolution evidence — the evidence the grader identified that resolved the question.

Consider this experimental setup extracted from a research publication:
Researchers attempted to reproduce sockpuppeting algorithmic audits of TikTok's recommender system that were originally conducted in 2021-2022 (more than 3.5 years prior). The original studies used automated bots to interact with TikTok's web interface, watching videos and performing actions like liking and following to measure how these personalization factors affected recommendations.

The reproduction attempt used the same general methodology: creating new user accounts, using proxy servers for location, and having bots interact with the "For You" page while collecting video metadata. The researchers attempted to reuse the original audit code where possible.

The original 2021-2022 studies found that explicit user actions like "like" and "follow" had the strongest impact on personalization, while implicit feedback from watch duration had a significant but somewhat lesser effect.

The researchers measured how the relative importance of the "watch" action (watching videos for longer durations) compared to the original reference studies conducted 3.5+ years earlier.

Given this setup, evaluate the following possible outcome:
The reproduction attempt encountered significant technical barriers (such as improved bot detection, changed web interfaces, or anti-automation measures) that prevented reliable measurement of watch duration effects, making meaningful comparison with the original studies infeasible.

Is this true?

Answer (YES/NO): NO